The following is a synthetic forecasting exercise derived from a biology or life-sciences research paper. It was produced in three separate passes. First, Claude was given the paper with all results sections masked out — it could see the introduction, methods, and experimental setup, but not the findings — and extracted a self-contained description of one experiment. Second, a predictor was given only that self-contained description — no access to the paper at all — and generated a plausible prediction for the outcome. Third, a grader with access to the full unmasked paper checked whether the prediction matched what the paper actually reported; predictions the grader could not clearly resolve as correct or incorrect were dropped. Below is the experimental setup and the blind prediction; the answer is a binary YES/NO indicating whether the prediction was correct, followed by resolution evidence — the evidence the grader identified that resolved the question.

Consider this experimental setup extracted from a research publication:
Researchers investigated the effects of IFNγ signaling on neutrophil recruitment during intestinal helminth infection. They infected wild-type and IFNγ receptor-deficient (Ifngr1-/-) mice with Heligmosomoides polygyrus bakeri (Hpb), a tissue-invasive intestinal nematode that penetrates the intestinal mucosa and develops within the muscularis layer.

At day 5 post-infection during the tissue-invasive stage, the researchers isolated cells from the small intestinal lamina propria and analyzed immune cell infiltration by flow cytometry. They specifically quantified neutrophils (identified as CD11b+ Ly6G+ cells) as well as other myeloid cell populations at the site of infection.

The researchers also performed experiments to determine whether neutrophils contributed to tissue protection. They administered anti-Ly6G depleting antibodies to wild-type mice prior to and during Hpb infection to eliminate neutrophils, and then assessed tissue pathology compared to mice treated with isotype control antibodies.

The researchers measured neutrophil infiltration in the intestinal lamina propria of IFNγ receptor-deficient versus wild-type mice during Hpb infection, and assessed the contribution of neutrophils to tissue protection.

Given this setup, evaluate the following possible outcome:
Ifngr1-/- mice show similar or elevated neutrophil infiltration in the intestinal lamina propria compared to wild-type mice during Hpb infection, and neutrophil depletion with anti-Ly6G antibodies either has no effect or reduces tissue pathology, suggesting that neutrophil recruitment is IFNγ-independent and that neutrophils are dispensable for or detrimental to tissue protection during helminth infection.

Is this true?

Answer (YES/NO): NO